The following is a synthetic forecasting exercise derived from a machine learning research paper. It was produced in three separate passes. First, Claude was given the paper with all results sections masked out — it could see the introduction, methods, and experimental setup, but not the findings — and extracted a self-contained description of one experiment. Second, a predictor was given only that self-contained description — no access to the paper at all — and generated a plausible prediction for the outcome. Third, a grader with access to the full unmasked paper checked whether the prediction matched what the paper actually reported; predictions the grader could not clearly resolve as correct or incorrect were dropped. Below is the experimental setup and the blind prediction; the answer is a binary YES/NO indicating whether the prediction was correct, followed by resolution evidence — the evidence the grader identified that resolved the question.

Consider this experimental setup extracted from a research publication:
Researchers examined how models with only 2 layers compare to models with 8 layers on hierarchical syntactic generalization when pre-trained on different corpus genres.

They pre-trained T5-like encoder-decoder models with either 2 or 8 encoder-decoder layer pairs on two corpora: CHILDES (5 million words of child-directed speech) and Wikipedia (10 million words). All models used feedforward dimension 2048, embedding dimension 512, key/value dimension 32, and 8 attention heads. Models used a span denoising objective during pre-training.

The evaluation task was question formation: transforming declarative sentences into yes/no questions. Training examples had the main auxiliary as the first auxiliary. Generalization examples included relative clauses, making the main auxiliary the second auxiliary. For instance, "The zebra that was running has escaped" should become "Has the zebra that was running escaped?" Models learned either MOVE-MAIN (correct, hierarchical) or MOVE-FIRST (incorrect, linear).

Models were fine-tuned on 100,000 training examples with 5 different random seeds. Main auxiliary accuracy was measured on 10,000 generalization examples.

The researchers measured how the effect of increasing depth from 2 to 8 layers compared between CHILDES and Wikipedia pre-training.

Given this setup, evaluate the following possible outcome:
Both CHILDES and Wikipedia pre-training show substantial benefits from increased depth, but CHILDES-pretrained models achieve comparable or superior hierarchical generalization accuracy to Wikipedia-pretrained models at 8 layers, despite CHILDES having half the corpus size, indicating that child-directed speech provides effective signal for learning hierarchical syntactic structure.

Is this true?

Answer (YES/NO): YES